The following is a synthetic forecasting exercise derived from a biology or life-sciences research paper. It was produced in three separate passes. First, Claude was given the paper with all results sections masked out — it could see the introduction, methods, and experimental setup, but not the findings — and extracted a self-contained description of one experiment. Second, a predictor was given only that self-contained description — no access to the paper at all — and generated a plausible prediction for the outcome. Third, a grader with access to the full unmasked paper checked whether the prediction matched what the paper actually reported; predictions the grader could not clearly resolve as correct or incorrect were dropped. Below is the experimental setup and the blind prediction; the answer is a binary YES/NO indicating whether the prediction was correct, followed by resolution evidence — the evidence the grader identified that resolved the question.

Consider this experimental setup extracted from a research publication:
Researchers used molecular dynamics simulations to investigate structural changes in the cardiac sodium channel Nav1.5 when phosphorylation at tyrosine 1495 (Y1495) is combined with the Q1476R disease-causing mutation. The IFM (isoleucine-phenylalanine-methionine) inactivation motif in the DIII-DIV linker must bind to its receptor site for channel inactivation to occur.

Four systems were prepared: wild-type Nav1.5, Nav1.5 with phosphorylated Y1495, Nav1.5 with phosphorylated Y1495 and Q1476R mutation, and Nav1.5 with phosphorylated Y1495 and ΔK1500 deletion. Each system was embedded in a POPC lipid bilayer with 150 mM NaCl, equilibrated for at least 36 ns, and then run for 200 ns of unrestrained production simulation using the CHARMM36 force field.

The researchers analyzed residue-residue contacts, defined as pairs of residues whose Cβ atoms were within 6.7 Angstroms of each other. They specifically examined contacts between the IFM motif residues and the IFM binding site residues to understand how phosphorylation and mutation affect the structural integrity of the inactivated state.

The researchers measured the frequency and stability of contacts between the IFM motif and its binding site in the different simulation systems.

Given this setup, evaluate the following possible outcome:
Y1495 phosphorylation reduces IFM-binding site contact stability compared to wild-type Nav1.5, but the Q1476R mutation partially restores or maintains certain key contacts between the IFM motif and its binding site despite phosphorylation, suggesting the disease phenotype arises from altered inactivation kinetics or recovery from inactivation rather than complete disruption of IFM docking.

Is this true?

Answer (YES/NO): NO